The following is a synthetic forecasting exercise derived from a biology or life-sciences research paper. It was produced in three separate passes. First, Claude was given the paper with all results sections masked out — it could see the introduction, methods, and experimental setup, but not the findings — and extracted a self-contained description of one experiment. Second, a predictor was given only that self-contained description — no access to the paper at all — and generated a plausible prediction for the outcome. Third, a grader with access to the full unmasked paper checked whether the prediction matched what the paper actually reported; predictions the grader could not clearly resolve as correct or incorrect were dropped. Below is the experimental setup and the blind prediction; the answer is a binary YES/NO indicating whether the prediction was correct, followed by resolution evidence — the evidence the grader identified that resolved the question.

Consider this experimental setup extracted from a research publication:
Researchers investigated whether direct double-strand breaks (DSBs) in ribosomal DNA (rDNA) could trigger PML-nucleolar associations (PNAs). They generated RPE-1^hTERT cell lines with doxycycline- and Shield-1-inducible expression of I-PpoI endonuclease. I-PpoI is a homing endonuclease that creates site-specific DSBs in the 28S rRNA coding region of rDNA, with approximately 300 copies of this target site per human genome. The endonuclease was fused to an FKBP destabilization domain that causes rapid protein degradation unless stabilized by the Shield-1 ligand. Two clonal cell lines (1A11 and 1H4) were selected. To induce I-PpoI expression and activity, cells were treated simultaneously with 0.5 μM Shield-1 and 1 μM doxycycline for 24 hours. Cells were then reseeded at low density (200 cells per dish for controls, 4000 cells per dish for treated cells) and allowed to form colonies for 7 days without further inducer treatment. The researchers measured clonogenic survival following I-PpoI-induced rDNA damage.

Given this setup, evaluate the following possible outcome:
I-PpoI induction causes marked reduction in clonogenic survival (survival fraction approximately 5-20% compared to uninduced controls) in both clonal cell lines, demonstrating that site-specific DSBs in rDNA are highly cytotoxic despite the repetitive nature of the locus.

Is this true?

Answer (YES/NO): NO